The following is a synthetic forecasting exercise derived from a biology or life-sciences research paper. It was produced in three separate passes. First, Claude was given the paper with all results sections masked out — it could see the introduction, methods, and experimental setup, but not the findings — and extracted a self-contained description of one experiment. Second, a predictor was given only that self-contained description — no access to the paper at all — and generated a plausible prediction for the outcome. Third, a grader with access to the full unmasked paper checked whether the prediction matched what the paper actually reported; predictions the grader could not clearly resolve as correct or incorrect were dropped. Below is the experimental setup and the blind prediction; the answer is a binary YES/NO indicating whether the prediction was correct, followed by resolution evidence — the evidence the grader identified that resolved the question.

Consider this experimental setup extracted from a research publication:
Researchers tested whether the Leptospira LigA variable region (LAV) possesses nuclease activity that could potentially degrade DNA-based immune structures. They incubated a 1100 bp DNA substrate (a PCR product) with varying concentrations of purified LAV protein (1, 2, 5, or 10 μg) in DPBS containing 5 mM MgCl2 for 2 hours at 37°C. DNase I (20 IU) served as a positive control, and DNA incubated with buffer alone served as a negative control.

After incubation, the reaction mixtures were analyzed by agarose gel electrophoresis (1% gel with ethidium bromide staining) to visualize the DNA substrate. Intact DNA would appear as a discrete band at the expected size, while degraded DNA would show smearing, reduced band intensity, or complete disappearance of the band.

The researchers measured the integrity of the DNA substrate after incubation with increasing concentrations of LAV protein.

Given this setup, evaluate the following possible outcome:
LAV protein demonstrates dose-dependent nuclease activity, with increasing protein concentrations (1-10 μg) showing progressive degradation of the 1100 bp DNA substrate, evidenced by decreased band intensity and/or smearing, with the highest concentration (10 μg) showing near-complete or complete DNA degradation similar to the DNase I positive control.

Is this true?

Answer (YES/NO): YES